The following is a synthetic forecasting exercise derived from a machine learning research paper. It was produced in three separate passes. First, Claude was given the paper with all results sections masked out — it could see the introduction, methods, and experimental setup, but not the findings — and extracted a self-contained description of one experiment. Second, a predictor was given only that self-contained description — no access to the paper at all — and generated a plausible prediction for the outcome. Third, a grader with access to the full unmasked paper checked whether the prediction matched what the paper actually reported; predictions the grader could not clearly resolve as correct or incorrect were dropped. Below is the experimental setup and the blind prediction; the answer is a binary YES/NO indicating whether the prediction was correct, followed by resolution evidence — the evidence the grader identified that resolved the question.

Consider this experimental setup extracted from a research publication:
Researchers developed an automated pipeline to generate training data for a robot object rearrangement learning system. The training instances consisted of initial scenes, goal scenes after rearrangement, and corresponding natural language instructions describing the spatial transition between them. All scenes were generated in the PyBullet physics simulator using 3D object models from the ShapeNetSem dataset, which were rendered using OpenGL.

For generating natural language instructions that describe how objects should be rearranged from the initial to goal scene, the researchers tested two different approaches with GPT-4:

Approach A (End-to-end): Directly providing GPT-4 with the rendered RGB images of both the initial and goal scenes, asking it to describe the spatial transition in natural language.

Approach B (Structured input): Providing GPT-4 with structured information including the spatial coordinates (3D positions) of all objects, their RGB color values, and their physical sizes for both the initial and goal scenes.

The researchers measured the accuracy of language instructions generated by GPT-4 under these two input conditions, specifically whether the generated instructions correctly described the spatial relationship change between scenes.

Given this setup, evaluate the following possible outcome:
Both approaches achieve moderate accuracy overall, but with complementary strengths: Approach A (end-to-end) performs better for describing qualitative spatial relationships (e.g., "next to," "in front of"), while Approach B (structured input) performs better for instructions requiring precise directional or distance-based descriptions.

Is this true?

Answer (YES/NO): NO